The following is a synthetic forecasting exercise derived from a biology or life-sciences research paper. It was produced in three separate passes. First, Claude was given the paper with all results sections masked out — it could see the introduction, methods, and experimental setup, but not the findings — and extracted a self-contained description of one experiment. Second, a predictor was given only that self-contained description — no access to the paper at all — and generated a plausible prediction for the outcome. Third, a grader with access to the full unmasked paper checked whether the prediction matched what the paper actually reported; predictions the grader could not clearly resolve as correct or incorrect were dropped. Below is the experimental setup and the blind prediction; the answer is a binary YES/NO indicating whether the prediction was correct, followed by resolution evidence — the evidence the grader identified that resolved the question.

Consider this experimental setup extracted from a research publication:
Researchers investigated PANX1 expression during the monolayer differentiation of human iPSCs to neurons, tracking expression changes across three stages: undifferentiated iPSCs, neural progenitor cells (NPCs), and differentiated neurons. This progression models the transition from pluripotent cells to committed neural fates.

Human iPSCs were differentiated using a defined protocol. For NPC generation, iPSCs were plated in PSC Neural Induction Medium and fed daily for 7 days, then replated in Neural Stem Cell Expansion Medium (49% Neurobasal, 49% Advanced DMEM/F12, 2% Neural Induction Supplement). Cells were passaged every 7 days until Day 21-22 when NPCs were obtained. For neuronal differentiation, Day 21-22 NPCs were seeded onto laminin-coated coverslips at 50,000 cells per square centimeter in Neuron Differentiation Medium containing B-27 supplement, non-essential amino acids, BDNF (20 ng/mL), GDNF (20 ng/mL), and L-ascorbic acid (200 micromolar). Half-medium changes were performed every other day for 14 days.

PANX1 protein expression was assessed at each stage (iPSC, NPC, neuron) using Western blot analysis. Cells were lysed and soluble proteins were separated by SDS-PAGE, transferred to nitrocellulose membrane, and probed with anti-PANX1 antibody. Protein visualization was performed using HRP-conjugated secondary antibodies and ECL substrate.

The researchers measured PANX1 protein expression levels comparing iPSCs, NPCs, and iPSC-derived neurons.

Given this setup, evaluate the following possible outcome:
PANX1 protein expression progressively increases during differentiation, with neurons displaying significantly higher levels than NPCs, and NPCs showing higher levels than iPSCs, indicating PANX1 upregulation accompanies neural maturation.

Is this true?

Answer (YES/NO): YES